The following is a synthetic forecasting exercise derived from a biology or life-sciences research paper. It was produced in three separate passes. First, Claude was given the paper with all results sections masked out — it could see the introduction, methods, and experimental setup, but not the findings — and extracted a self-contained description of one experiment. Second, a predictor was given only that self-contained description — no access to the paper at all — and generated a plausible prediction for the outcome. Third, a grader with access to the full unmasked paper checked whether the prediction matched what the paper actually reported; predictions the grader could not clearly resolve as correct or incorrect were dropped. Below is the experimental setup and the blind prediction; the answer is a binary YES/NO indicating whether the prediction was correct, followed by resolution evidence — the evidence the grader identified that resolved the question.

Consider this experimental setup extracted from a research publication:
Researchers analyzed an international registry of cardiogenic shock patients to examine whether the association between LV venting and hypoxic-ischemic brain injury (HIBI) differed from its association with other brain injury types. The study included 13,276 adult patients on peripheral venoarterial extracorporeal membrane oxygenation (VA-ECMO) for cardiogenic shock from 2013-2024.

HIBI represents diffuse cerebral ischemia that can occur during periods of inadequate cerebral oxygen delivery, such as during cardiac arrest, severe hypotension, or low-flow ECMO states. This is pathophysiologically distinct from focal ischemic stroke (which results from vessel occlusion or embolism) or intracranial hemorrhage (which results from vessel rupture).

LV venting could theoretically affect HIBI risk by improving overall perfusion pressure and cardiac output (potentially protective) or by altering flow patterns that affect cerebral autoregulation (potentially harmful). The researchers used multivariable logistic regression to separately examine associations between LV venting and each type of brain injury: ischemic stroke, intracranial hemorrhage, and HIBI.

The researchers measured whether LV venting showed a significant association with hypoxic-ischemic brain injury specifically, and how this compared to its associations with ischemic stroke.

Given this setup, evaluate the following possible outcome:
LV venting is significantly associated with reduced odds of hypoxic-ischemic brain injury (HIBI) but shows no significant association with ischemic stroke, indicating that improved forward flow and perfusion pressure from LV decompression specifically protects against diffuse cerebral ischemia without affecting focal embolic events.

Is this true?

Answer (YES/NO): NO